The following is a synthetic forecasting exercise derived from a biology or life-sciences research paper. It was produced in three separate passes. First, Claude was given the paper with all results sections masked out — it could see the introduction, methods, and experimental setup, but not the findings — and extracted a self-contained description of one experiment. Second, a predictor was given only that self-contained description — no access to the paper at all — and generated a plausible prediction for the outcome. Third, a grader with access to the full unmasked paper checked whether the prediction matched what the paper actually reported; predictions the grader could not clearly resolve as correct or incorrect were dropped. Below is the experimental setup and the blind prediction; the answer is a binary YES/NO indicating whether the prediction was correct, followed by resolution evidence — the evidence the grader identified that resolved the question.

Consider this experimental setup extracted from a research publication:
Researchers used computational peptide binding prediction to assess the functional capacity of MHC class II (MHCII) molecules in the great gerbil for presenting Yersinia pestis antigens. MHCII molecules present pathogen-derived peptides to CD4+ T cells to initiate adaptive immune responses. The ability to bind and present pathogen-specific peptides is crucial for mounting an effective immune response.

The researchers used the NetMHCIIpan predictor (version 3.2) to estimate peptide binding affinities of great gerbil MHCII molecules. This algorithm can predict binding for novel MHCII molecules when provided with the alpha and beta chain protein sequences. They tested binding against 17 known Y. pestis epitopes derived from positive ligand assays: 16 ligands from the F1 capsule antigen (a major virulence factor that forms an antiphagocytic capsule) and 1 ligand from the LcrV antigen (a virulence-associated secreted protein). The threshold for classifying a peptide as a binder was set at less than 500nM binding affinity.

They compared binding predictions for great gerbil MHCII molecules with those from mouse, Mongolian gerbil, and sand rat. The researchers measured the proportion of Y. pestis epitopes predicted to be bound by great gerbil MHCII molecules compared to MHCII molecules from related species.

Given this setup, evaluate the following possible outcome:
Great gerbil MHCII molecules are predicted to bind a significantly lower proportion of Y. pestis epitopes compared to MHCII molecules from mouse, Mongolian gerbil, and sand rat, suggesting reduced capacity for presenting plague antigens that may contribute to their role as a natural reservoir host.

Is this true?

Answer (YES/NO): NO